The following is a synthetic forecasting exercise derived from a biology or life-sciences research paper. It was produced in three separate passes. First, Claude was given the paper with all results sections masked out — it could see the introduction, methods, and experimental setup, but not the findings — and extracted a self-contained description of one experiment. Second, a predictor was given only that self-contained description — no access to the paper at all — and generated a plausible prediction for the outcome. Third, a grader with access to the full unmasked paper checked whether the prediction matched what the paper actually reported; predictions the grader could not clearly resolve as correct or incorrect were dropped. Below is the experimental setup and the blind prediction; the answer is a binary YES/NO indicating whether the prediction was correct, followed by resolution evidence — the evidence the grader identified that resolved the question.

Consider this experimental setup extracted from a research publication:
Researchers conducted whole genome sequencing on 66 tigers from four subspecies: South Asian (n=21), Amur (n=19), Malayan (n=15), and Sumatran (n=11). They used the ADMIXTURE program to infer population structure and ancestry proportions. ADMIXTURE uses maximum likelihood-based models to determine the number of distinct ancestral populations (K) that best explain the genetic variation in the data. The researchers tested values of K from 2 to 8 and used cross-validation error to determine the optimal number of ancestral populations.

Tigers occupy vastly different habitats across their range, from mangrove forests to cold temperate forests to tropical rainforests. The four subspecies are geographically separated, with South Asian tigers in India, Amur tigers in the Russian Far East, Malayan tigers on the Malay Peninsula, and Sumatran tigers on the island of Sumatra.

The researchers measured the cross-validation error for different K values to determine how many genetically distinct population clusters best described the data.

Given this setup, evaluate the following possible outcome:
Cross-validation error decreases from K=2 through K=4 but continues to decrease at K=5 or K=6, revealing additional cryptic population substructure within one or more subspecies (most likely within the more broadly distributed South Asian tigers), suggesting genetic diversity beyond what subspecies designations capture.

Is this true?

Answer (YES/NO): NO